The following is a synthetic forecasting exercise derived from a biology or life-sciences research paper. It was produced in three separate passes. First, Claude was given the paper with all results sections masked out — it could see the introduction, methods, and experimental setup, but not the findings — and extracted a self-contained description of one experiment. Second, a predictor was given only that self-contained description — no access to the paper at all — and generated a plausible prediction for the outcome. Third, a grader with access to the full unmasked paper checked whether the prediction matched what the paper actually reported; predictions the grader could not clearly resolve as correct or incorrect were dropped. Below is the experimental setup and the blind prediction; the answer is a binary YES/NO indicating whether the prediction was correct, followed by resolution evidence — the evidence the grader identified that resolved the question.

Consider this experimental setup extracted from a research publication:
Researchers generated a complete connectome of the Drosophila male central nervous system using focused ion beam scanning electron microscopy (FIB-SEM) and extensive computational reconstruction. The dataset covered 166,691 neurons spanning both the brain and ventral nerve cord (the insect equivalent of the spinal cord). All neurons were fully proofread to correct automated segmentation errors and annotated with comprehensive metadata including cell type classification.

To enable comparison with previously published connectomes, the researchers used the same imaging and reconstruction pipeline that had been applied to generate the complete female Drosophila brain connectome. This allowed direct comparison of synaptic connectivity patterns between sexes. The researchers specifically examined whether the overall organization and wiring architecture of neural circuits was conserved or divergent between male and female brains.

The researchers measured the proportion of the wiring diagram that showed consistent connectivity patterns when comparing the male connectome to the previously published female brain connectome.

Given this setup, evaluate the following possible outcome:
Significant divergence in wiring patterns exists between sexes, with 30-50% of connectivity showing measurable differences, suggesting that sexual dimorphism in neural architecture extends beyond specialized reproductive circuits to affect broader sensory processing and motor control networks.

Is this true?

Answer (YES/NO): NO